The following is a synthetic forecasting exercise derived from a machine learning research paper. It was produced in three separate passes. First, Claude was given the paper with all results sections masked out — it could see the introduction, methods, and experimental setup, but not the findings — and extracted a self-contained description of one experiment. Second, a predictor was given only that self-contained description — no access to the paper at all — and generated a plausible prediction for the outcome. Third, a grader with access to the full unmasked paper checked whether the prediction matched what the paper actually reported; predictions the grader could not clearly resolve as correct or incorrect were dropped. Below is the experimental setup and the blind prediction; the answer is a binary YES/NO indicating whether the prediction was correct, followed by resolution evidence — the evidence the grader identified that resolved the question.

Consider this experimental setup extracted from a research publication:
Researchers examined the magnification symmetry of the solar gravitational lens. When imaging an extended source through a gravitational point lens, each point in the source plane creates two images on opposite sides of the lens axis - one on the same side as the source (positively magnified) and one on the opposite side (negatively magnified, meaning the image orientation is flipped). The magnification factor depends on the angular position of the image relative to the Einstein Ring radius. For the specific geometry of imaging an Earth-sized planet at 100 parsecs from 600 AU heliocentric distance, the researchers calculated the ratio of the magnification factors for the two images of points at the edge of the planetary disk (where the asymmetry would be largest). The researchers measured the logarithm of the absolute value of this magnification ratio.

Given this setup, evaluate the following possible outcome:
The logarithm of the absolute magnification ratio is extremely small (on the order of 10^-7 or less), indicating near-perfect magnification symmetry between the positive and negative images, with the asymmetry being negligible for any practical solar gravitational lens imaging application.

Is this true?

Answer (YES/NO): YES